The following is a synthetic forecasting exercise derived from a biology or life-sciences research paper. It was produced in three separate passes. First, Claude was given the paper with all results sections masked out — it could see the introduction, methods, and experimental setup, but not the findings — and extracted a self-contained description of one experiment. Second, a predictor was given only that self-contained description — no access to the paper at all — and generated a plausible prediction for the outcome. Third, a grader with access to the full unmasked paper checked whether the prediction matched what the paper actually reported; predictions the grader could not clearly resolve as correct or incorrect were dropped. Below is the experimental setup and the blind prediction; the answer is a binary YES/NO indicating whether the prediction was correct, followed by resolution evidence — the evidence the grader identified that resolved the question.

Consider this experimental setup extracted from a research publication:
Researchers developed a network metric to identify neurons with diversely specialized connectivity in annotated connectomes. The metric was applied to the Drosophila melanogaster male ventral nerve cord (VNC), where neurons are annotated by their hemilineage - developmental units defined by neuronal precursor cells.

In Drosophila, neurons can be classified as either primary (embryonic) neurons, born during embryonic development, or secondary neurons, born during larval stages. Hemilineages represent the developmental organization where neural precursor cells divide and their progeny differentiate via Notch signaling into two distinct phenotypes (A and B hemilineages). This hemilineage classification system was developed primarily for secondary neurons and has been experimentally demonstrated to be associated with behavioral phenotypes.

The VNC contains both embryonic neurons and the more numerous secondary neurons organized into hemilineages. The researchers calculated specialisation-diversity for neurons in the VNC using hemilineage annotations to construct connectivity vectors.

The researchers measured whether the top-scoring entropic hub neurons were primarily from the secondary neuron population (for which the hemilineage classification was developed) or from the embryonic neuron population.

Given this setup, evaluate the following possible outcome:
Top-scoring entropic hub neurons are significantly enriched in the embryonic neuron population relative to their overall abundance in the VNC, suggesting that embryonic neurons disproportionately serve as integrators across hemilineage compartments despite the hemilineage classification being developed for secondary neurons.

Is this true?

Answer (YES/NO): YES